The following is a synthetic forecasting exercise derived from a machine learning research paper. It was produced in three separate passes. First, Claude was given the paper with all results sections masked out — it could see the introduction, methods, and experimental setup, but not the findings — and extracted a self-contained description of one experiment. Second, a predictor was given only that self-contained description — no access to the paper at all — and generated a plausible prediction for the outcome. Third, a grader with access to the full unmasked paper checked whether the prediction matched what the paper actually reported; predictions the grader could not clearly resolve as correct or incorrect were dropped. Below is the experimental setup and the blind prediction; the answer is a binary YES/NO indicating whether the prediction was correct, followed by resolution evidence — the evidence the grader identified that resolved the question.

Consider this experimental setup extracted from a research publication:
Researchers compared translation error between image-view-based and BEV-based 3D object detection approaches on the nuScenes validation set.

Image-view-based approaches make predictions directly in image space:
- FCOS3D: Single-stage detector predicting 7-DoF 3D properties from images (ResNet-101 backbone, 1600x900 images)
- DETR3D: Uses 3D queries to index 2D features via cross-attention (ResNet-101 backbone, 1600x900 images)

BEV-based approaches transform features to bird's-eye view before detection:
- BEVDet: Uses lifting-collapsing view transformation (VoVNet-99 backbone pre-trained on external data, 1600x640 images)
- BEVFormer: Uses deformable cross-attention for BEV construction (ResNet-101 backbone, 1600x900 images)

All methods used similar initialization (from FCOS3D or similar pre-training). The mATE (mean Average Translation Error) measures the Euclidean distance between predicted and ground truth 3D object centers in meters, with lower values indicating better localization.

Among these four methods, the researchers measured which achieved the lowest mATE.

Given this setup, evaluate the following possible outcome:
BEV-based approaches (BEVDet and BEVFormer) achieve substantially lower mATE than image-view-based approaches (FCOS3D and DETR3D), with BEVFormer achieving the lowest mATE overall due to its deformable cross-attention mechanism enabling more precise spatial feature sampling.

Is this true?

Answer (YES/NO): NO